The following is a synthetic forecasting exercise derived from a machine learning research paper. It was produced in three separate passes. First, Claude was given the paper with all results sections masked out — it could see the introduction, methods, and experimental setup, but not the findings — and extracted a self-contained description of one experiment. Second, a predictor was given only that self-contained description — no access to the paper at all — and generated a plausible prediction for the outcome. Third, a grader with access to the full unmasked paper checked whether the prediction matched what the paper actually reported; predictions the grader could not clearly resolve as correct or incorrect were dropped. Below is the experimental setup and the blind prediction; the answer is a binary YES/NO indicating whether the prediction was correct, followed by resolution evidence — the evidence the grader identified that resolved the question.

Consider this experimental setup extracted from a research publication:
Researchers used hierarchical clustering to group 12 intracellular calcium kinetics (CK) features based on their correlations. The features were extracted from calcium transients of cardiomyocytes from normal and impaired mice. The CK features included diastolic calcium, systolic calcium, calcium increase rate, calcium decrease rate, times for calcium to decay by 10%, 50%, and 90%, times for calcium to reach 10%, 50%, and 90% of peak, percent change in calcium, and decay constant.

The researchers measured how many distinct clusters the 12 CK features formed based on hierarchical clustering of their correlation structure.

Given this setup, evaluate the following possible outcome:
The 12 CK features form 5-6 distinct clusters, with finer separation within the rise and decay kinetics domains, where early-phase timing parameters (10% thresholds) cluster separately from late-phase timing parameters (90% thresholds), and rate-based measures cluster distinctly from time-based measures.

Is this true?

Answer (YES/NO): NO